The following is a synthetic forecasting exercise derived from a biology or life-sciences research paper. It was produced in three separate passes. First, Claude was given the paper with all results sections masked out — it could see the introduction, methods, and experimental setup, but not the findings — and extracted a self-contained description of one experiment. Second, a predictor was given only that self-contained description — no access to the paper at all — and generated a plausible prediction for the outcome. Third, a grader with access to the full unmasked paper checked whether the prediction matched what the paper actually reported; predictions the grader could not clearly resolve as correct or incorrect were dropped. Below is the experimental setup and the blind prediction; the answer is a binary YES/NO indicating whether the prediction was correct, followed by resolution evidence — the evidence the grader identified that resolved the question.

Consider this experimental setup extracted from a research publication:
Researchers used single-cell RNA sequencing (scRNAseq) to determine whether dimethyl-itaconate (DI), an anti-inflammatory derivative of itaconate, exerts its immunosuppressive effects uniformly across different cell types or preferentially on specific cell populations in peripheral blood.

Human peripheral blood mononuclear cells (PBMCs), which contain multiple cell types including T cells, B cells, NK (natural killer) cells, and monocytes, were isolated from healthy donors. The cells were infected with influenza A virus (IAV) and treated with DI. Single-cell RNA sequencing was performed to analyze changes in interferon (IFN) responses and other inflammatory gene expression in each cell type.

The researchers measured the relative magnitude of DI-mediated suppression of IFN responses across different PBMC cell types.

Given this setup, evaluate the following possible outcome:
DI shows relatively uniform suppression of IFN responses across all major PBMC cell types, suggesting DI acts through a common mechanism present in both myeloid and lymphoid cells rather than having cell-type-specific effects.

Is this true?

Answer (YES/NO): NO